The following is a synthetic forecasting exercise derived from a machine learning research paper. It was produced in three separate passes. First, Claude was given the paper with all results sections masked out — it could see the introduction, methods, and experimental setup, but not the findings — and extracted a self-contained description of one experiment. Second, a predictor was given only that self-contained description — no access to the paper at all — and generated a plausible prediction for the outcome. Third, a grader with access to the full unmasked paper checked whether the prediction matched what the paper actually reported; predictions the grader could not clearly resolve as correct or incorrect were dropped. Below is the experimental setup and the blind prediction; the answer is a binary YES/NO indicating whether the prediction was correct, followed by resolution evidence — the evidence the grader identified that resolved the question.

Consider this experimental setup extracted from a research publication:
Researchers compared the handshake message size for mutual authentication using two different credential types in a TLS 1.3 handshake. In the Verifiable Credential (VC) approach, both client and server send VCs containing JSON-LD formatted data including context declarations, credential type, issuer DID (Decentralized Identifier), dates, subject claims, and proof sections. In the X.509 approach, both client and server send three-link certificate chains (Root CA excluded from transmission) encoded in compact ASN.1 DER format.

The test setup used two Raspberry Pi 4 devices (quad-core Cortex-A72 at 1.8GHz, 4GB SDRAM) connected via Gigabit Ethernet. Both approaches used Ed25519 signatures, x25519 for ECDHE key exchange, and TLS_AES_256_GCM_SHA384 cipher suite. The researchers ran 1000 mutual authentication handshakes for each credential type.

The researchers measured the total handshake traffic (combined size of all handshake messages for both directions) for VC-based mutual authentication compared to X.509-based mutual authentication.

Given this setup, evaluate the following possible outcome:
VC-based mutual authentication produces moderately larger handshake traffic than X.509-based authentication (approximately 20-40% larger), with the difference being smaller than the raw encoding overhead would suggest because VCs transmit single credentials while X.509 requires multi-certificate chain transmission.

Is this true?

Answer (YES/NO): YES